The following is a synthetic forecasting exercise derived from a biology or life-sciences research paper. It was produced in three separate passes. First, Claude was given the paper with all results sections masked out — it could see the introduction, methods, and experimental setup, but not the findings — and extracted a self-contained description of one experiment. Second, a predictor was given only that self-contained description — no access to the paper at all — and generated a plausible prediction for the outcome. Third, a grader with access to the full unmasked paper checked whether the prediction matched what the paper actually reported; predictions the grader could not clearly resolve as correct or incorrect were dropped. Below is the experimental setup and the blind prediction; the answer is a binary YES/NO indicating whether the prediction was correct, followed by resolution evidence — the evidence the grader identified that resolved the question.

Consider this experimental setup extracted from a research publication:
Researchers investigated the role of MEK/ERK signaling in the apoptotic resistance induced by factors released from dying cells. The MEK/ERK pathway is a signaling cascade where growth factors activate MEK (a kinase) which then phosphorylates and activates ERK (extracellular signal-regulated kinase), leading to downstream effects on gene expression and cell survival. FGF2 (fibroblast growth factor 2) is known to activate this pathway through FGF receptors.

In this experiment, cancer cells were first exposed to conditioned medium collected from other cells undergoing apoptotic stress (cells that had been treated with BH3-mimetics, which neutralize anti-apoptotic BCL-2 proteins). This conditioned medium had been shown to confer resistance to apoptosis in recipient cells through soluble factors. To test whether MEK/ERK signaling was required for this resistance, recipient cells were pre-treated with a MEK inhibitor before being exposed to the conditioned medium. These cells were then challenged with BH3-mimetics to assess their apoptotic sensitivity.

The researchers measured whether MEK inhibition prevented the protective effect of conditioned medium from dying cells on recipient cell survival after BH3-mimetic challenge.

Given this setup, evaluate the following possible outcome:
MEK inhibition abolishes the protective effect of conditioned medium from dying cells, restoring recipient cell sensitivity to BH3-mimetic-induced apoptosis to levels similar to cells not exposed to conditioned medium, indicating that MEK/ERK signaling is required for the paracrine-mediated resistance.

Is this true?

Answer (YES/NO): YES